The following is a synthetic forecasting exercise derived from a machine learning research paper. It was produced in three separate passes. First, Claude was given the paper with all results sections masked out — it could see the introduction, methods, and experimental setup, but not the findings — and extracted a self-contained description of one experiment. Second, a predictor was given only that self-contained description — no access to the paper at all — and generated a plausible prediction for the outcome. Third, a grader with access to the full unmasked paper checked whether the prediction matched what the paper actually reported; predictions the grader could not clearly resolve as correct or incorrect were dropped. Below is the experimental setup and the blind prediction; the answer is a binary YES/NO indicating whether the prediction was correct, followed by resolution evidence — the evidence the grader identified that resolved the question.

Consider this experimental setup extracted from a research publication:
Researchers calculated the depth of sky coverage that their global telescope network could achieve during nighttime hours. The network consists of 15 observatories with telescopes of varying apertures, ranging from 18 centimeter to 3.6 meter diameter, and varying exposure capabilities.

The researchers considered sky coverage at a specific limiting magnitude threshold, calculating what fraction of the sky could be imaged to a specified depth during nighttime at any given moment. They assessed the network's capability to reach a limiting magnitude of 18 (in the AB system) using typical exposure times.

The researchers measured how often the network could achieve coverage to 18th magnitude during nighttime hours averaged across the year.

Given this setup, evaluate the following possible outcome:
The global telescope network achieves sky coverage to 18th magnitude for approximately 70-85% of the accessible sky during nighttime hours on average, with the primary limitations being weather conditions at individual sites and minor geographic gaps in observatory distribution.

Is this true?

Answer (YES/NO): NO